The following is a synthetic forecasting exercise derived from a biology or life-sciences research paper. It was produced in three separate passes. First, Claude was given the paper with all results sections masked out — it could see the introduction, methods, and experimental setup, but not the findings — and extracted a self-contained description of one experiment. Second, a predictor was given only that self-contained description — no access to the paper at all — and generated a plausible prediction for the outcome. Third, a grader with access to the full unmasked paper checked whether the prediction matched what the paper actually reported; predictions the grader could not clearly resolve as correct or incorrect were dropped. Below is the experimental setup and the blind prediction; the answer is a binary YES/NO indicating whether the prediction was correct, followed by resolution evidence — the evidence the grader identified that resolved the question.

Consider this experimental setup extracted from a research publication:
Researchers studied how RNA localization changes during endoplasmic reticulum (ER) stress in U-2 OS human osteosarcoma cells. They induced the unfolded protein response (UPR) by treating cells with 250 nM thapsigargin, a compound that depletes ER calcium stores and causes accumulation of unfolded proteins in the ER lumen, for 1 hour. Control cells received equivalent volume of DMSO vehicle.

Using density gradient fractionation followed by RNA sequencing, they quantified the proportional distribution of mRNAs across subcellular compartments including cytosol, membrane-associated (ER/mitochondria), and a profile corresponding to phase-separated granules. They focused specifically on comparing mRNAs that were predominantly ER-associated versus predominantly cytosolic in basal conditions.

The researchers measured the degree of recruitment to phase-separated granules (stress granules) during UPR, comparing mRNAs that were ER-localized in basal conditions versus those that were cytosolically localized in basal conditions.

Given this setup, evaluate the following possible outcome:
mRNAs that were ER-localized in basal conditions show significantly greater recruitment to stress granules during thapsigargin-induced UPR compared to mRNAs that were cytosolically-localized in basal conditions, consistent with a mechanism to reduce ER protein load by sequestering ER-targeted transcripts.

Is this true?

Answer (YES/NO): YES